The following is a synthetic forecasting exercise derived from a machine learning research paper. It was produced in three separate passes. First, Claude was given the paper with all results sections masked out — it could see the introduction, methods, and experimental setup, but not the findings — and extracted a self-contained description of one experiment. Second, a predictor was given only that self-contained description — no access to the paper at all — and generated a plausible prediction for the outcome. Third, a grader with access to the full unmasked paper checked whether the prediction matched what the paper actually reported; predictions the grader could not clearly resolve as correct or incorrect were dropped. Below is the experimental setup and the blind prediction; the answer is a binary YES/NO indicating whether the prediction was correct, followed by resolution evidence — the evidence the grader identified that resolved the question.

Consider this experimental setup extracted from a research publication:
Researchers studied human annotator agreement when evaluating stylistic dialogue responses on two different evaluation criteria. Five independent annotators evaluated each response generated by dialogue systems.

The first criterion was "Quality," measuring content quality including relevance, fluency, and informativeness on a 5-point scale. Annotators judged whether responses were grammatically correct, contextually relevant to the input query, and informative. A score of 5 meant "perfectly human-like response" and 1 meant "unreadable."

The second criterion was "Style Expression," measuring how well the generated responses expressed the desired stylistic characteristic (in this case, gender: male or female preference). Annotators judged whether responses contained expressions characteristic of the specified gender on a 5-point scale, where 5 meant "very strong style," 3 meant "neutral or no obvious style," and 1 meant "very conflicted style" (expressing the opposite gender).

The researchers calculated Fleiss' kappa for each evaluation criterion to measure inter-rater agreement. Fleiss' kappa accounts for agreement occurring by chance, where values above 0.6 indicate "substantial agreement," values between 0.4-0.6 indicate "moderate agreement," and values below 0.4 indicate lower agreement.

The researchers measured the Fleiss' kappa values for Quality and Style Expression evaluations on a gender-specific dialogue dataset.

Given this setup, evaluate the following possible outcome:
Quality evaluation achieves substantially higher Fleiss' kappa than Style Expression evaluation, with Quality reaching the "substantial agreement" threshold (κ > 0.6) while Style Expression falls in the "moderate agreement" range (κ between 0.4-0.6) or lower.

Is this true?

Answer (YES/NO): NO